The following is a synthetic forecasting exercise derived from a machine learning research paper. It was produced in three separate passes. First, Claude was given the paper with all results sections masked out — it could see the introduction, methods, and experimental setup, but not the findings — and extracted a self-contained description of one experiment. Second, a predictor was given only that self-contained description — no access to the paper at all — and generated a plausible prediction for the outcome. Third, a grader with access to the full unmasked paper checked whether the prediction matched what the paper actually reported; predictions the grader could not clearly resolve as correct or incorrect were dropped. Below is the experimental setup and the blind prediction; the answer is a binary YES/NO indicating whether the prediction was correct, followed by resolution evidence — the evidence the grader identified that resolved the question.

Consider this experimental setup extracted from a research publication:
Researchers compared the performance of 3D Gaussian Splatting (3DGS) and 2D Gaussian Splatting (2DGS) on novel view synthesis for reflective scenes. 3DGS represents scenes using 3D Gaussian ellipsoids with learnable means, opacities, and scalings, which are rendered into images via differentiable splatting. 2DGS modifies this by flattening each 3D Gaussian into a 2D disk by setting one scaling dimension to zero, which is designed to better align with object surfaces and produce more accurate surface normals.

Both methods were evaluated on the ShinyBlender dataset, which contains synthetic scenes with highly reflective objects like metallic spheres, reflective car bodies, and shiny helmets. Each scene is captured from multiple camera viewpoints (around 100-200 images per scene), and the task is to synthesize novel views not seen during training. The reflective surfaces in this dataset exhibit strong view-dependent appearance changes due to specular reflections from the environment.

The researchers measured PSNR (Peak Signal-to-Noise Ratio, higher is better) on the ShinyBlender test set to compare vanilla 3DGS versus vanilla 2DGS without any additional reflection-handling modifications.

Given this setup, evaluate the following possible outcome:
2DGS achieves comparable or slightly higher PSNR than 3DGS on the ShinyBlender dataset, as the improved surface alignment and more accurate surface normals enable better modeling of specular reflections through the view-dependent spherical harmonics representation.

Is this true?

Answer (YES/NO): NO